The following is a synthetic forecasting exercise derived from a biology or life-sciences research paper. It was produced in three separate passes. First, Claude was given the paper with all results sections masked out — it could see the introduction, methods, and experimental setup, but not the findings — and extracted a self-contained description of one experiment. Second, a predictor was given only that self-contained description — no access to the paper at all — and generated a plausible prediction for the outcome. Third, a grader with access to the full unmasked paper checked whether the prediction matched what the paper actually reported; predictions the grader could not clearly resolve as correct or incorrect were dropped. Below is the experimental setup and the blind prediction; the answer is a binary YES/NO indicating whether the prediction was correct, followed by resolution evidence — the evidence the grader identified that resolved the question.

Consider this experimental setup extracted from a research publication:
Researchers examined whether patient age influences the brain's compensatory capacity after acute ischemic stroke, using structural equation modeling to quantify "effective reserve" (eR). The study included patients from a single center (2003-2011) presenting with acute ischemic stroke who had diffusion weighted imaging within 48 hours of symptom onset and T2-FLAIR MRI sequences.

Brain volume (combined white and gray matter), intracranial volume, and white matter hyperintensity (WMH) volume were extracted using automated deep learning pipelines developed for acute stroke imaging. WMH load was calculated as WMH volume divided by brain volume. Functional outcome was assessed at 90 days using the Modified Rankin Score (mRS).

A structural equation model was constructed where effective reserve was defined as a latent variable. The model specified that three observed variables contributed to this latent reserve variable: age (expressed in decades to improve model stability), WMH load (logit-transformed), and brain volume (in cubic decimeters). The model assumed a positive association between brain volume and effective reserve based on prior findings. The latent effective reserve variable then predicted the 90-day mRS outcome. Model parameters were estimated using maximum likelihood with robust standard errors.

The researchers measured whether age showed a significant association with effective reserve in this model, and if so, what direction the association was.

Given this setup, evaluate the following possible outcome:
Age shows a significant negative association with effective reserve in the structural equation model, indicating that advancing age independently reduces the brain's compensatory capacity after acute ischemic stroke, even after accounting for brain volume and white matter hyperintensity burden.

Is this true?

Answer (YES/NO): YES